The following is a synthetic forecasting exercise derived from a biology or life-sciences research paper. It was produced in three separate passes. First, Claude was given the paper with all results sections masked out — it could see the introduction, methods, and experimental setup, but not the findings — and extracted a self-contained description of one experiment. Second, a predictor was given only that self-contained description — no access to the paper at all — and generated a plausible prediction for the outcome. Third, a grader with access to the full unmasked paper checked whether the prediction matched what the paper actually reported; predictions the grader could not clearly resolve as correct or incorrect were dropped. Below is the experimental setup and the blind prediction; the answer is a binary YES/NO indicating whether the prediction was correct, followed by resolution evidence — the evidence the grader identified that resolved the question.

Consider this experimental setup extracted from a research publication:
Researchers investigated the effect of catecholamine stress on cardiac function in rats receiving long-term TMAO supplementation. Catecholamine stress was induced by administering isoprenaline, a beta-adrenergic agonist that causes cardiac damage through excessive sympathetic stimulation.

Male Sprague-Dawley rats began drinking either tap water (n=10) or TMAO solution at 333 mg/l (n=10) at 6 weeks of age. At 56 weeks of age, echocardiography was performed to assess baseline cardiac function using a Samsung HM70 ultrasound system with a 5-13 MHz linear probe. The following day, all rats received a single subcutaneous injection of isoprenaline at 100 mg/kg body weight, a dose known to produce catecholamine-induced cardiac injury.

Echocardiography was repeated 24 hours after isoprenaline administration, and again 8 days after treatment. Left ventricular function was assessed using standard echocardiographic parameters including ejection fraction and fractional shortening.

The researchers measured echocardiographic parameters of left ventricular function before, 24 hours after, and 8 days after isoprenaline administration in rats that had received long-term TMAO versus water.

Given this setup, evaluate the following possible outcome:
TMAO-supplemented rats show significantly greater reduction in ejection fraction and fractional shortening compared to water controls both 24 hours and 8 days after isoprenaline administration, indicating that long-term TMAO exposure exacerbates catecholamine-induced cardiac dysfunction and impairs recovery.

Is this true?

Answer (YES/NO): NO